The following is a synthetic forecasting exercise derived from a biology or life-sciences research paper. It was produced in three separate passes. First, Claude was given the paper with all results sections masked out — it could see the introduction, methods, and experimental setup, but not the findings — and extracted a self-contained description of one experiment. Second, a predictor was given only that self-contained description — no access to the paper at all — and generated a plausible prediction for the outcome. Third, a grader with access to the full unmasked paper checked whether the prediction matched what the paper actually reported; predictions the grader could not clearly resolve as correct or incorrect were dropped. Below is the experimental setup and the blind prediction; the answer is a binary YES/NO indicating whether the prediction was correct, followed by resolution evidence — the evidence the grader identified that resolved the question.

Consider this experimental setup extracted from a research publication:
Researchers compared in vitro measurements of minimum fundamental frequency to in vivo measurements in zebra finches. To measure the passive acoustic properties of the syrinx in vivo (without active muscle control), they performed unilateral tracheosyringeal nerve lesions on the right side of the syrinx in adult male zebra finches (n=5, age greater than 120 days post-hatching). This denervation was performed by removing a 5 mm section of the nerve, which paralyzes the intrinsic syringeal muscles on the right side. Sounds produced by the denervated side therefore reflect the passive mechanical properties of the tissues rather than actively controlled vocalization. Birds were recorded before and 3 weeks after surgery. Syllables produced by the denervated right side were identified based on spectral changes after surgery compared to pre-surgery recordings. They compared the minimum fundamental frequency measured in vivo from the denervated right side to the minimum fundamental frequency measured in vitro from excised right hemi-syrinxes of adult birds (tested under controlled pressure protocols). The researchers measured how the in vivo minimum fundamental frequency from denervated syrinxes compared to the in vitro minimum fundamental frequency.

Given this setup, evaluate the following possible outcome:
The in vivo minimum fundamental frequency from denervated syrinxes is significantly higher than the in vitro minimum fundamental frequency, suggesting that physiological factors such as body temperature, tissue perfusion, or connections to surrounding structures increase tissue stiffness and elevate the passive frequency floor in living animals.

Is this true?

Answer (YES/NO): NO